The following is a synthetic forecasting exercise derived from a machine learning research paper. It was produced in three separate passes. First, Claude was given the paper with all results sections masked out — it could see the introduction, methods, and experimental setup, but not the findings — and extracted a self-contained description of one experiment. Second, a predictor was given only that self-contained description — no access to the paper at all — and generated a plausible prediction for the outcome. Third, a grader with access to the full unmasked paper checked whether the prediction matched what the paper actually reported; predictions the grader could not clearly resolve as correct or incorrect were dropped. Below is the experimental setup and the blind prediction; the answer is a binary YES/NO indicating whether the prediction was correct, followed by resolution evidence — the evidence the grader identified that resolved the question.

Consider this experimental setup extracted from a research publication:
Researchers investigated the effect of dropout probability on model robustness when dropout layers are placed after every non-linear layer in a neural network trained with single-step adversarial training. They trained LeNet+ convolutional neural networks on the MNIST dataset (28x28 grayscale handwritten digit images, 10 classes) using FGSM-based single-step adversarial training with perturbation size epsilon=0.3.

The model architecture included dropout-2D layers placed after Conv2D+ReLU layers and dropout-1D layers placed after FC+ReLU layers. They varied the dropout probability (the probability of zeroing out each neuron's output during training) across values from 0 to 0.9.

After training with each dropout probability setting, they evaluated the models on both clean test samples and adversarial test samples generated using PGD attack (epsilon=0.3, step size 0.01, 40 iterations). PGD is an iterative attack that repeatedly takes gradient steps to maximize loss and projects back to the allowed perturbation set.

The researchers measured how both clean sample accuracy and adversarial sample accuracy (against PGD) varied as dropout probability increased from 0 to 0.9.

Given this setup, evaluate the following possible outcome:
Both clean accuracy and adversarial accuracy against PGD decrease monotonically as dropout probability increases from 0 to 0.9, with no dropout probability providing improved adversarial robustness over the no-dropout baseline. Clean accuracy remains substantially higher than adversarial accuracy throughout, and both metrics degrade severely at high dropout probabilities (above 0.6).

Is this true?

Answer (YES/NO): NO